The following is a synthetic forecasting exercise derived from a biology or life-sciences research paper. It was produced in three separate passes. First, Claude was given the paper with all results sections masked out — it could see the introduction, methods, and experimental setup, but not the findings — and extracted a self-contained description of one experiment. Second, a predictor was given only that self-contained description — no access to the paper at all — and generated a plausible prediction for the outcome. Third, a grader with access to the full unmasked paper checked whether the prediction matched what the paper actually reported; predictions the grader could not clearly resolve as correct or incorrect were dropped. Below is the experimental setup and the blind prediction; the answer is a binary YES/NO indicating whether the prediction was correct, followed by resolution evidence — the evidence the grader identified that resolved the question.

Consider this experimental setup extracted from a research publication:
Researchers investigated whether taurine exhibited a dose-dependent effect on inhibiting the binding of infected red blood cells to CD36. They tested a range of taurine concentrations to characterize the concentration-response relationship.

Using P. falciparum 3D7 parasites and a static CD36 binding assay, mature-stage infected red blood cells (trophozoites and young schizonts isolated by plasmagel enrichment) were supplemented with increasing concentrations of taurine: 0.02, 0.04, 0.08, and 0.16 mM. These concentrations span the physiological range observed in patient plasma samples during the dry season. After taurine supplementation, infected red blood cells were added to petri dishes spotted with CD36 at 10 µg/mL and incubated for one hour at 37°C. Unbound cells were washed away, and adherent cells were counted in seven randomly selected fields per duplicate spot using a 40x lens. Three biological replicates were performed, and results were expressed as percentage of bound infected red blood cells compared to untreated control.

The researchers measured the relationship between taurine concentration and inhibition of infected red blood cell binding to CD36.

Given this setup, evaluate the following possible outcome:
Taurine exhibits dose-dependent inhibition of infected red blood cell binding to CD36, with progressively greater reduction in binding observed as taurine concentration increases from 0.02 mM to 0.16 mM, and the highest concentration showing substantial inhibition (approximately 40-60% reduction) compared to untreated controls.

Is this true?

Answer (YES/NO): NO